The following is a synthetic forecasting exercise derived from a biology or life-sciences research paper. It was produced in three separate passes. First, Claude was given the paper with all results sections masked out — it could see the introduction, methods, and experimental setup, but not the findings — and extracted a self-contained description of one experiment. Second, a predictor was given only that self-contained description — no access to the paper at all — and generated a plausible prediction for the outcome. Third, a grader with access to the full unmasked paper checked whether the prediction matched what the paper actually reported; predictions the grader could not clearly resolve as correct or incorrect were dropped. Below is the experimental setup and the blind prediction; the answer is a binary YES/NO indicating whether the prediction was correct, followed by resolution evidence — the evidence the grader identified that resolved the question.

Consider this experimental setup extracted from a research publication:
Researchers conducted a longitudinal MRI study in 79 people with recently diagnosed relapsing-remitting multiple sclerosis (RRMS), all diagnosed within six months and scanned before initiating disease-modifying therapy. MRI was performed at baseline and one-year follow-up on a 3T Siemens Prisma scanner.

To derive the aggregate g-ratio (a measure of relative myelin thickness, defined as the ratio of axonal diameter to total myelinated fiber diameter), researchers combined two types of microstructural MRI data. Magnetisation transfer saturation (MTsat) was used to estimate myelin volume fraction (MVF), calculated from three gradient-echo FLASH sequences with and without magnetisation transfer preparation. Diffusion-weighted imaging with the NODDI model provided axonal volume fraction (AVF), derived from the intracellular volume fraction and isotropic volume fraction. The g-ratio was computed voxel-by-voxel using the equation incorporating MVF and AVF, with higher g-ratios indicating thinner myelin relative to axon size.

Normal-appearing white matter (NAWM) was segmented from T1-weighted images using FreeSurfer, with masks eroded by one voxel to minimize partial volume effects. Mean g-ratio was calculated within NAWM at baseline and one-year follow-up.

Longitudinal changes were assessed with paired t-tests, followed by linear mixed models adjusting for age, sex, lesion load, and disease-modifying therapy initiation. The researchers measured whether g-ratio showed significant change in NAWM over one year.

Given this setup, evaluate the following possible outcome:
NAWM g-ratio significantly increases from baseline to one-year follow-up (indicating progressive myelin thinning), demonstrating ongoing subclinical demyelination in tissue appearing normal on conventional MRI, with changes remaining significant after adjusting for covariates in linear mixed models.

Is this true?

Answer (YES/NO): YES